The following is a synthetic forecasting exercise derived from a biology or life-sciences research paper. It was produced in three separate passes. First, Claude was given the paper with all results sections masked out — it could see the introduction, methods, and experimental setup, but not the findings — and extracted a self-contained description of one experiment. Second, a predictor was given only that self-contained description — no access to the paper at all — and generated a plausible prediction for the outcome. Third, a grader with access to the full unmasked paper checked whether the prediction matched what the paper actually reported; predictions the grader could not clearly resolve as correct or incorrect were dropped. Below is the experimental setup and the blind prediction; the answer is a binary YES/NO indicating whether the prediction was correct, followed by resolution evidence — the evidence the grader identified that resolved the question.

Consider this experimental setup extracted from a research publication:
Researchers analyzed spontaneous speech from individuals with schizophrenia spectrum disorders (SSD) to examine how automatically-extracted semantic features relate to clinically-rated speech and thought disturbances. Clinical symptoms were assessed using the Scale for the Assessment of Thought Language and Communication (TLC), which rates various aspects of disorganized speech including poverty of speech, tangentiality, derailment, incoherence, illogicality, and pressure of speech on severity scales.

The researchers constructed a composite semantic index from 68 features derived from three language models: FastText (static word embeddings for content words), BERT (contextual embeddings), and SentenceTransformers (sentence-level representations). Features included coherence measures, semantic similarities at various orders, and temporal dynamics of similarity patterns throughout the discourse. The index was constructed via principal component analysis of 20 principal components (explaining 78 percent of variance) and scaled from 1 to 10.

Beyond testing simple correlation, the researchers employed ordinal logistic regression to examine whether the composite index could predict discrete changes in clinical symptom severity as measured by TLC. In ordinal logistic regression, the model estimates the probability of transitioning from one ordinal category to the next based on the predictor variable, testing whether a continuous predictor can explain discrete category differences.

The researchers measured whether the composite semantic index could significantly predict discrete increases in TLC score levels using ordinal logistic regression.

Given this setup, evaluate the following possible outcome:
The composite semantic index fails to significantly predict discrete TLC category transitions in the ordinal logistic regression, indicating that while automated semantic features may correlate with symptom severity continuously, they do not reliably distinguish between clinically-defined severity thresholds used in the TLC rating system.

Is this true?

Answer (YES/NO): NO